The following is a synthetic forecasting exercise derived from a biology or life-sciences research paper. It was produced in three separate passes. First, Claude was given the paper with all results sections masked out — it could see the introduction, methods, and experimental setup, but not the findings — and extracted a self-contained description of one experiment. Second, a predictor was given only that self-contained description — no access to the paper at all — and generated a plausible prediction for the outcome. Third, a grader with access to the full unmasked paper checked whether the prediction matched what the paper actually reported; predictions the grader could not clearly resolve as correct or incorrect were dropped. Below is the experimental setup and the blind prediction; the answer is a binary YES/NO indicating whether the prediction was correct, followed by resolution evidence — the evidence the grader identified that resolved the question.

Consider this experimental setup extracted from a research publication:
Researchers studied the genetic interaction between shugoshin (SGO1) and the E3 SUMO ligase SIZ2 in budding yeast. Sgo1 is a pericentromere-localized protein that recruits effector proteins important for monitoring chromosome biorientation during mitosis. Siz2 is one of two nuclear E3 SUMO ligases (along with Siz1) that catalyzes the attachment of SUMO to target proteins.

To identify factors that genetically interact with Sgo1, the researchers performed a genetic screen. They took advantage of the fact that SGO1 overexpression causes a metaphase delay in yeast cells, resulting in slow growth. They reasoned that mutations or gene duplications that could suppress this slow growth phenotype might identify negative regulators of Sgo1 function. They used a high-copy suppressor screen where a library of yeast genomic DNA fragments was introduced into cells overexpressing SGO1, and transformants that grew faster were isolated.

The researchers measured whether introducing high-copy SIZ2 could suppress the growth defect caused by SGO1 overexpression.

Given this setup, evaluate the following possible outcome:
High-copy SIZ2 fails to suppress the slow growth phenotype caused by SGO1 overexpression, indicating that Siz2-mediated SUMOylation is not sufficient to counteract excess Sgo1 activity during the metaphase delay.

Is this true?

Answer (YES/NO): NO